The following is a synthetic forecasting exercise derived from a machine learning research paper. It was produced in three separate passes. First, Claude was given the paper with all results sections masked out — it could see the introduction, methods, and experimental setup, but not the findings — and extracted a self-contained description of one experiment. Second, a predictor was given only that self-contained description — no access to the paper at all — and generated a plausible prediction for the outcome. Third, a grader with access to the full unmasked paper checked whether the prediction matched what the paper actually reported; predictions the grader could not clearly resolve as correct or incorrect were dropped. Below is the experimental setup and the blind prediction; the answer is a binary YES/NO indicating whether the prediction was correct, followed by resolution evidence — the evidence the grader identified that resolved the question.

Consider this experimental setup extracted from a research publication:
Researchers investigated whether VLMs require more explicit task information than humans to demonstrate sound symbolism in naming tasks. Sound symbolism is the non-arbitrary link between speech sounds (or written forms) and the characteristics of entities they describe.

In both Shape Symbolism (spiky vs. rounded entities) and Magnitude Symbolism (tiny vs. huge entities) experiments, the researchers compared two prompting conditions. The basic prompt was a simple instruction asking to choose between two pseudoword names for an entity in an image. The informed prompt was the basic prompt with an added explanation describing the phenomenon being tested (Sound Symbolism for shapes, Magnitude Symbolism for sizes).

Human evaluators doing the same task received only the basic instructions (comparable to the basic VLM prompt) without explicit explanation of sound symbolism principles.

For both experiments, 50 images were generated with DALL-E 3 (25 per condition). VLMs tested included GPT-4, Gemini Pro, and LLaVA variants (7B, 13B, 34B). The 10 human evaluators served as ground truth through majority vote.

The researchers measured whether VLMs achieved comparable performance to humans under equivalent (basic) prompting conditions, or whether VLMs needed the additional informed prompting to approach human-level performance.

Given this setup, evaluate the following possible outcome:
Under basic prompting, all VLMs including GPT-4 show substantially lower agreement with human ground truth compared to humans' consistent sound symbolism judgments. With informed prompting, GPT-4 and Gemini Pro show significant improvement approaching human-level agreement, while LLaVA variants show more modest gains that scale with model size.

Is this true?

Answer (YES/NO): NO